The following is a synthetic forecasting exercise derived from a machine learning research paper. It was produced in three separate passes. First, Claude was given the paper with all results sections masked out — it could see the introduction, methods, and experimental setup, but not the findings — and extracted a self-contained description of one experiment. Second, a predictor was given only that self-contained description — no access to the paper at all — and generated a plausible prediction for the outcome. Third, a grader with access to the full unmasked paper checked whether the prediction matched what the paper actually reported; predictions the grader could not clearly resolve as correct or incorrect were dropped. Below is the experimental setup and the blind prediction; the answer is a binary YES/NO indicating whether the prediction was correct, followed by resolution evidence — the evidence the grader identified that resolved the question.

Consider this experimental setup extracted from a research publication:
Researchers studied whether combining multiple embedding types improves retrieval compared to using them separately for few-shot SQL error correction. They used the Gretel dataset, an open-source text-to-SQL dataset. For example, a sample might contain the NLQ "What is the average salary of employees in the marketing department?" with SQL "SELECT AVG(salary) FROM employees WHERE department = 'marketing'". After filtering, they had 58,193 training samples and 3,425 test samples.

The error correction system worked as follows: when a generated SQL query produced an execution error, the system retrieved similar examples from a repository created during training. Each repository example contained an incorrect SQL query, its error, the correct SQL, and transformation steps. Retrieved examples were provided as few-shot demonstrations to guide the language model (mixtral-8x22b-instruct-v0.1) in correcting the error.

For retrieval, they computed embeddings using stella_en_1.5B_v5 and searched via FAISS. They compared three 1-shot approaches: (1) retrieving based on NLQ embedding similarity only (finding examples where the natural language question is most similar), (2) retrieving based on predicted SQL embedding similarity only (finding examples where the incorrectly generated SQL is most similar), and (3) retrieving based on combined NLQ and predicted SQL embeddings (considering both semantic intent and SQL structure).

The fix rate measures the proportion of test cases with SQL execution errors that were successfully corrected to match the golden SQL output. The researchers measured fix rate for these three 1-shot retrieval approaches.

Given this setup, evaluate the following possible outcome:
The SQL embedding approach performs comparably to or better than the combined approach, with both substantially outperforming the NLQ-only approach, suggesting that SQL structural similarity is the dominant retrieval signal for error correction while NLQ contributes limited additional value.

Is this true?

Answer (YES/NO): NO